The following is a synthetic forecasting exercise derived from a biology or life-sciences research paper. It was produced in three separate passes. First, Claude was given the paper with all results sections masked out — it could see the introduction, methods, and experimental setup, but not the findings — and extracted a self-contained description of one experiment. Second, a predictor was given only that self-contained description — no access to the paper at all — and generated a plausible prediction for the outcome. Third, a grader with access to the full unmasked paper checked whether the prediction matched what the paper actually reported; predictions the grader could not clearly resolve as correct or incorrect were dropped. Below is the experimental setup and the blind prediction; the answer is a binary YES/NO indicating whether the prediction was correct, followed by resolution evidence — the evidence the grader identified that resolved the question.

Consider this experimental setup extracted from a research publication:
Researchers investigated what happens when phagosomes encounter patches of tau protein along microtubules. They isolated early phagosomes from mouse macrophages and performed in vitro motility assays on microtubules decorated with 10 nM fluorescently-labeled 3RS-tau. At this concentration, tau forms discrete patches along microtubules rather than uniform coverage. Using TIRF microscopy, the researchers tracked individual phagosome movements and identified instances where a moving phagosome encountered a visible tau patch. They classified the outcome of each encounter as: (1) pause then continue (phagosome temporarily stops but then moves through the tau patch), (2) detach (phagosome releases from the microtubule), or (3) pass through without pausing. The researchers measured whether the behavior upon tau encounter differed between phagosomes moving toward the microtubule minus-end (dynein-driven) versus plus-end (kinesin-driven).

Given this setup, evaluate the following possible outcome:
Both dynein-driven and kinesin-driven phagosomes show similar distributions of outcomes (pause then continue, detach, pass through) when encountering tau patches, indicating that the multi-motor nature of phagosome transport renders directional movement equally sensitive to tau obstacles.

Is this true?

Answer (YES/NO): NO